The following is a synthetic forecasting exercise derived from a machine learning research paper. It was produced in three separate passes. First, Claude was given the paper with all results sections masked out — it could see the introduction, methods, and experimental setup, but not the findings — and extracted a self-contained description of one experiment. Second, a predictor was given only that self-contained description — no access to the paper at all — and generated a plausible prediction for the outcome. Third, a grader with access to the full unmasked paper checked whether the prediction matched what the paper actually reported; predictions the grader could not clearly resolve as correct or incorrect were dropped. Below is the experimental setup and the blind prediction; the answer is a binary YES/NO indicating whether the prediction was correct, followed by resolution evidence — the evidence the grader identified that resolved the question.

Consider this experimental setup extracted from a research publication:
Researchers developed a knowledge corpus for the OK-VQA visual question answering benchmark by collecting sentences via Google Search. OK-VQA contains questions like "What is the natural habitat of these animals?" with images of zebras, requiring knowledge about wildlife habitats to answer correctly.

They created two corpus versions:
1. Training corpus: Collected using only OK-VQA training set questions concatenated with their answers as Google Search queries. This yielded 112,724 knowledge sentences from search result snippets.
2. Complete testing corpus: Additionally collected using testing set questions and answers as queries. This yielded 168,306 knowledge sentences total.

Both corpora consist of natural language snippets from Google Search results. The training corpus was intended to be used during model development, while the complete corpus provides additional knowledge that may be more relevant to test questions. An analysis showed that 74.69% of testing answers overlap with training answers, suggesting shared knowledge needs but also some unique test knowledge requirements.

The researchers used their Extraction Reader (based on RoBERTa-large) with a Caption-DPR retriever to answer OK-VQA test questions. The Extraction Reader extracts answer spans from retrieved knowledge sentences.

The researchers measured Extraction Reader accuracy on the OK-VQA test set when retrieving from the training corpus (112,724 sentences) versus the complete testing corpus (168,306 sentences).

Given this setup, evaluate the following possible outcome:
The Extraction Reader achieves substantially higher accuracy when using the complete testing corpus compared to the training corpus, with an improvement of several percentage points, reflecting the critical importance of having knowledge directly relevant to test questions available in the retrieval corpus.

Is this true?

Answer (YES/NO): YES